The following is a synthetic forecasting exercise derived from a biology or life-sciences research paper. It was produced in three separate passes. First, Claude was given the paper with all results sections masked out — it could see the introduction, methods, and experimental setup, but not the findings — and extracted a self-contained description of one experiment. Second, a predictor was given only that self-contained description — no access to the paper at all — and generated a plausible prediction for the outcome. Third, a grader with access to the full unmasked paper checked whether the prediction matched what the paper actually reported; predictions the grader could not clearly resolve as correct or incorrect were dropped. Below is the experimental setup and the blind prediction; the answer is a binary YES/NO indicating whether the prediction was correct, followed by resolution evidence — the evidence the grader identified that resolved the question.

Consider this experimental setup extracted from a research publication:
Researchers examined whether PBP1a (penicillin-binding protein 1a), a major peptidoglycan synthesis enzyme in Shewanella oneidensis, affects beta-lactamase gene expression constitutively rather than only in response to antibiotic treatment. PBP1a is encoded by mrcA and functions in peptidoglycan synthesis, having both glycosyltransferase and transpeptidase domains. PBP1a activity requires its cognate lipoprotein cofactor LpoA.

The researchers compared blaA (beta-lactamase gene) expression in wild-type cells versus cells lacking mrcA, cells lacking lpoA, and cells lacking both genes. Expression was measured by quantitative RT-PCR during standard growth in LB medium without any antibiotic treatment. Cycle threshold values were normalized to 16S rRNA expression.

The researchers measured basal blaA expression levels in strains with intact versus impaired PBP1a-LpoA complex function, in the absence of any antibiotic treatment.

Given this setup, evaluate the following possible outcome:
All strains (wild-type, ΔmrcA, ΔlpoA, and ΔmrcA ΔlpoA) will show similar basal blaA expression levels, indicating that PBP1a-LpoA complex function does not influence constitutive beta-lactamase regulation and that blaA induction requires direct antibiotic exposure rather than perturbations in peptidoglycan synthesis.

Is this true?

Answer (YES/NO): NO